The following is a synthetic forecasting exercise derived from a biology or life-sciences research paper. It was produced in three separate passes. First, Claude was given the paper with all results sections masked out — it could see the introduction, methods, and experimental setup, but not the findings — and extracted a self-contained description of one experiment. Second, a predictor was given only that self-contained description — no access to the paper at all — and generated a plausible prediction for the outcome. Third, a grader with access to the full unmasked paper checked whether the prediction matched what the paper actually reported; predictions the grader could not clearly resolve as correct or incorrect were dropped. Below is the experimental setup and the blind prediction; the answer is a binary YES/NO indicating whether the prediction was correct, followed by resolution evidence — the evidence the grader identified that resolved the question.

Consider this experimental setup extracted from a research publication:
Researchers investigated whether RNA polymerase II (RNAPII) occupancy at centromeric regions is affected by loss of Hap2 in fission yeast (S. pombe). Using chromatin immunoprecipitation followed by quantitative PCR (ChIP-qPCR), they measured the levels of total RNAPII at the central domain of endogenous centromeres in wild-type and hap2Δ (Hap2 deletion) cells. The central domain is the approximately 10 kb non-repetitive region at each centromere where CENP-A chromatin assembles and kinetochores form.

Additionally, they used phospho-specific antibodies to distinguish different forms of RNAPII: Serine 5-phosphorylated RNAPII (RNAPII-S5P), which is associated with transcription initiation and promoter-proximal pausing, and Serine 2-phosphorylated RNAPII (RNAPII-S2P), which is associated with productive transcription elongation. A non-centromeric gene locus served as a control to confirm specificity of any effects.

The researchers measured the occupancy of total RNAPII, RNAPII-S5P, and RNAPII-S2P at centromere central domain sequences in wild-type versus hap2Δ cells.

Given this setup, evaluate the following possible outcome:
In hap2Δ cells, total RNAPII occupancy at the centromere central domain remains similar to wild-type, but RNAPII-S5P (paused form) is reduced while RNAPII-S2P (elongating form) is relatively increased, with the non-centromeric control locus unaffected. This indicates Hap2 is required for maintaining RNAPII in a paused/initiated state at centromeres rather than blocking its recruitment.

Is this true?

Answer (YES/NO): NO